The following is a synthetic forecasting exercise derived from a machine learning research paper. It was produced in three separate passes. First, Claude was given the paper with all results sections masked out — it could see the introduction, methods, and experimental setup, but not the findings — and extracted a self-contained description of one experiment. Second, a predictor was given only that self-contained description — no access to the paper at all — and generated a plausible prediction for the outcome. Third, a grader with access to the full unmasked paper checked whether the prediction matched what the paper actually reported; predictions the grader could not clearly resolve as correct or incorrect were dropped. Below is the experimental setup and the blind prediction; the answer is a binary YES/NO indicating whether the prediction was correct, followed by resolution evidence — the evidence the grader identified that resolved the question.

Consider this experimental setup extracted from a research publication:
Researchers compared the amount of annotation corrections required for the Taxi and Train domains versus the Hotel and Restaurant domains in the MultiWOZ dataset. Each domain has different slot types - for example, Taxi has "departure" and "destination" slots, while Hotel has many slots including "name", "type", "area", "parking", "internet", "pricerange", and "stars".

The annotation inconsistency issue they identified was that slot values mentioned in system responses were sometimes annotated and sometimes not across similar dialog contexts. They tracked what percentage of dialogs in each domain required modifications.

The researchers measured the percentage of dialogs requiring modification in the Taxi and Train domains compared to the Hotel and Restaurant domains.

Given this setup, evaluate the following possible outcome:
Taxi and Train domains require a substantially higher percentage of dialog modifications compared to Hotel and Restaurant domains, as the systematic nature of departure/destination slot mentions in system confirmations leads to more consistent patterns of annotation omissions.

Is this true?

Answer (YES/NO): NO